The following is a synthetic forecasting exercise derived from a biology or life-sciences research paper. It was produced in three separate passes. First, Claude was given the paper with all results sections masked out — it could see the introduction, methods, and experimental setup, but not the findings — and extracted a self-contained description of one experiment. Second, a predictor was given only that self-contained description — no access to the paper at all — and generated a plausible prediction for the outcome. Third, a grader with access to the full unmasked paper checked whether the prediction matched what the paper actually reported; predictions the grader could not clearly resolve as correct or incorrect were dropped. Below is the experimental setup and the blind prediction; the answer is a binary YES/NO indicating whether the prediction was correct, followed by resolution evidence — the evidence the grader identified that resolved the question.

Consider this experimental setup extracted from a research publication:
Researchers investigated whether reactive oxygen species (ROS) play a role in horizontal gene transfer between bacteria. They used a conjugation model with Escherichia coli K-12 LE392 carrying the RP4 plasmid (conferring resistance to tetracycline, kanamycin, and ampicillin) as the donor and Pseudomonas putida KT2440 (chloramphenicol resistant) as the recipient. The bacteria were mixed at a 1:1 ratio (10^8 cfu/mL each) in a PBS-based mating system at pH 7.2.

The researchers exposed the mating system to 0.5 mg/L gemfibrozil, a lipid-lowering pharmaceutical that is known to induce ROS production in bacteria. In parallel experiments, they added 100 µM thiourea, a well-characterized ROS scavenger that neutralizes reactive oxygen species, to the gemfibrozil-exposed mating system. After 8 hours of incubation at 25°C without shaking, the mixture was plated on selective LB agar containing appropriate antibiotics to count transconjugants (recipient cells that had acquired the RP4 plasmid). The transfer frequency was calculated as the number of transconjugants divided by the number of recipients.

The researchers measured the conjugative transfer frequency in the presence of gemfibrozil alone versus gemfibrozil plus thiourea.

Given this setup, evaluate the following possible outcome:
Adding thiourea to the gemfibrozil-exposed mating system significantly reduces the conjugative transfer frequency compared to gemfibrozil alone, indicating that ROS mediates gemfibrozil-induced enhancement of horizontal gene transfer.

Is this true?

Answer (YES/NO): YES